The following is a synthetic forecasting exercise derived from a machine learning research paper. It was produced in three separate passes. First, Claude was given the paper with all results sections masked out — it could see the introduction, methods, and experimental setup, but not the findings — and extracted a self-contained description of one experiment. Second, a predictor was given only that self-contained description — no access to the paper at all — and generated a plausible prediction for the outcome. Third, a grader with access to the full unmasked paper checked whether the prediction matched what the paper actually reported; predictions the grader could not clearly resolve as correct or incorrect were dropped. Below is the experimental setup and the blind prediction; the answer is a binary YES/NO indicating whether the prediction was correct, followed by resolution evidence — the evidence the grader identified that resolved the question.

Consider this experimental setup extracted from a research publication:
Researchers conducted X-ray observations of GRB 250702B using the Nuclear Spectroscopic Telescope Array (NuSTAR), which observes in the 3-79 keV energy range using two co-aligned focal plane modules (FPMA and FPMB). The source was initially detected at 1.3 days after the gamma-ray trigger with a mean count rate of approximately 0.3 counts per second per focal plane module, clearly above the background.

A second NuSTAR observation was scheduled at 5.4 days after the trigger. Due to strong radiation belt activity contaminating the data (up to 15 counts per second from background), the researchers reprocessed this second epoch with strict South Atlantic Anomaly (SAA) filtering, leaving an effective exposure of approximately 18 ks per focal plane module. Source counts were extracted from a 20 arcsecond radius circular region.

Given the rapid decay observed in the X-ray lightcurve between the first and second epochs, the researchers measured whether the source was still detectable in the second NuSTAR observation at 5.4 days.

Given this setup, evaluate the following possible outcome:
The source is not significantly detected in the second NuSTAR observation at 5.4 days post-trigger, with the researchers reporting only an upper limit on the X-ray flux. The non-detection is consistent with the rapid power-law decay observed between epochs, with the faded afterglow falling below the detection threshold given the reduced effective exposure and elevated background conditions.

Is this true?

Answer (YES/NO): NO